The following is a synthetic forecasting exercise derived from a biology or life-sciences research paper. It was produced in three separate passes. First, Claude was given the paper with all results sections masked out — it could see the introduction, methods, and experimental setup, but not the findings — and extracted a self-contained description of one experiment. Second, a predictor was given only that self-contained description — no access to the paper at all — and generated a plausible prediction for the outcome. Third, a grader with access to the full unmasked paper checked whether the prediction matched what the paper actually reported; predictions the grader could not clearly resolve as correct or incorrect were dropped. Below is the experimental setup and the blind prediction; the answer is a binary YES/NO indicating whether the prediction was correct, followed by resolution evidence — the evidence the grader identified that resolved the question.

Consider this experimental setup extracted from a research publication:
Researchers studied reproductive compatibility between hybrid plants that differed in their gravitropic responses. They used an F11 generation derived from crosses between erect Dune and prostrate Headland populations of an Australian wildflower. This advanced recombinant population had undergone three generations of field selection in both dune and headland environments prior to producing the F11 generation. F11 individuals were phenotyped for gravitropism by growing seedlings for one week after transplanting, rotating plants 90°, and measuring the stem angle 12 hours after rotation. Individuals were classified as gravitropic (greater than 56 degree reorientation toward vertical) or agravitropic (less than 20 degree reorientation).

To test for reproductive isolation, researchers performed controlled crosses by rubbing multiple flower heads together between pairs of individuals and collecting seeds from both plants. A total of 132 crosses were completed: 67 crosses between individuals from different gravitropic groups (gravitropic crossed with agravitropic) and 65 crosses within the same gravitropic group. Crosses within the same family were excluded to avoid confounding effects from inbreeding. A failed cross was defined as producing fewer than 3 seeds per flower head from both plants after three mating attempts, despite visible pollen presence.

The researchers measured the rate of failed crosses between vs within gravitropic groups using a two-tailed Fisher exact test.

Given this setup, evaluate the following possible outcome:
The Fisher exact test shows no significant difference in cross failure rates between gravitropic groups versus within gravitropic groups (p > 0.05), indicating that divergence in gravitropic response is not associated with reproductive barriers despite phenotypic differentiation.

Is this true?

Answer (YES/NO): NO